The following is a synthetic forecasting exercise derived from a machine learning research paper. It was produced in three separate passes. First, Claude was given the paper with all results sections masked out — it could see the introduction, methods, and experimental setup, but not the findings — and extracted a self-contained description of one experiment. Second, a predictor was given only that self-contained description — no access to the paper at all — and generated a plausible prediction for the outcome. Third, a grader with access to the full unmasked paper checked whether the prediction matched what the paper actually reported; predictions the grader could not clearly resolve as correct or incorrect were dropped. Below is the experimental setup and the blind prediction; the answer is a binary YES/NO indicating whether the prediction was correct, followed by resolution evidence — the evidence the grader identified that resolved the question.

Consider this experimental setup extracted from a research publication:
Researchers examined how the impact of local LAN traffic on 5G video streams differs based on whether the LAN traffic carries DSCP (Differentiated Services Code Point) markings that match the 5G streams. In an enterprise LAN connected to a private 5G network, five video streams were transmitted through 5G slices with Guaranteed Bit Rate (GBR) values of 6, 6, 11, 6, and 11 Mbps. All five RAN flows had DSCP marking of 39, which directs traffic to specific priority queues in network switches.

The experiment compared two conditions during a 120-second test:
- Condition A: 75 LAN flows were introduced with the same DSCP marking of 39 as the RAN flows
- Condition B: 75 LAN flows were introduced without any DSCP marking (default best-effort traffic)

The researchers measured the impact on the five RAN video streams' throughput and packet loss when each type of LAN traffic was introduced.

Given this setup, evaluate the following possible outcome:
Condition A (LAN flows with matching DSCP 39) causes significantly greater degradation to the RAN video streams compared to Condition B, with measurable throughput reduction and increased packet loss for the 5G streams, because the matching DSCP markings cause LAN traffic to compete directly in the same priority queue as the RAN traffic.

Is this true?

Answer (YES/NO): YES